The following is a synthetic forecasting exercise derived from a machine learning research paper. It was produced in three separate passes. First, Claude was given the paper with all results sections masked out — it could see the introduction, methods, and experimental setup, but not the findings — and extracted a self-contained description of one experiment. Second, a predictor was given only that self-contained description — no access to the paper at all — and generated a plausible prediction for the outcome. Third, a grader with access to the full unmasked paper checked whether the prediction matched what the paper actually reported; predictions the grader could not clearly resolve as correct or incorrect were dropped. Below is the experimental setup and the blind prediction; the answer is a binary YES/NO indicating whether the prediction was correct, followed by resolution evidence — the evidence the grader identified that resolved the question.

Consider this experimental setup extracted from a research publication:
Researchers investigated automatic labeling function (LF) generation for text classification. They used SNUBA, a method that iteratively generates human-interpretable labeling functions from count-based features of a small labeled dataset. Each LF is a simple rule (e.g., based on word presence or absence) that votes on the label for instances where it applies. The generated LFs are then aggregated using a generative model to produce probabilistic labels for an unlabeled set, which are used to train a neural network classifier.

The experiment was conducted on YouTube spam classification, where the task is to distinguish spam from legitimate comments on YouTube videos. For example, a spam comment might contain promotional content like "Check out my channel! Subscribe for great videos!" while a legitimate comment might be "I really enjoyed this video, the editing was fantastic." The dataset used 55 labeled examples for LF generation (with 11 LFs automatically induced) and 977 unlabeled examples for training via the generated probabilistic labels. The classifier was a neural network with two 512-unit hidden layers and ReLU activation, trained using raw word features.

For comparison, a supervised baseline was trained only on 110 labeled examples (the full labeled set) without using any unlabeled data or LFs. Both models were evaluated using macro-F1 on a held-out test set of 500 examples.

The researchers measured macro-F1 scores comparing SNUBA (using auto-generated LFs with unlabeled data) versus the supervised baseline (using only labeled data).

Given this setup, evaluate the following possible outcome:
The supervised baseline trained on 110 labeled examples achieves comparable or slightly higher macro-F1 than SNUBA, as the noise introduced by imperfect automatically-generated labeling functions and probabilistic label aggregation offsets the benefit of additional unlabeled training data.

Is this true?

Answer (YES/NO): NO